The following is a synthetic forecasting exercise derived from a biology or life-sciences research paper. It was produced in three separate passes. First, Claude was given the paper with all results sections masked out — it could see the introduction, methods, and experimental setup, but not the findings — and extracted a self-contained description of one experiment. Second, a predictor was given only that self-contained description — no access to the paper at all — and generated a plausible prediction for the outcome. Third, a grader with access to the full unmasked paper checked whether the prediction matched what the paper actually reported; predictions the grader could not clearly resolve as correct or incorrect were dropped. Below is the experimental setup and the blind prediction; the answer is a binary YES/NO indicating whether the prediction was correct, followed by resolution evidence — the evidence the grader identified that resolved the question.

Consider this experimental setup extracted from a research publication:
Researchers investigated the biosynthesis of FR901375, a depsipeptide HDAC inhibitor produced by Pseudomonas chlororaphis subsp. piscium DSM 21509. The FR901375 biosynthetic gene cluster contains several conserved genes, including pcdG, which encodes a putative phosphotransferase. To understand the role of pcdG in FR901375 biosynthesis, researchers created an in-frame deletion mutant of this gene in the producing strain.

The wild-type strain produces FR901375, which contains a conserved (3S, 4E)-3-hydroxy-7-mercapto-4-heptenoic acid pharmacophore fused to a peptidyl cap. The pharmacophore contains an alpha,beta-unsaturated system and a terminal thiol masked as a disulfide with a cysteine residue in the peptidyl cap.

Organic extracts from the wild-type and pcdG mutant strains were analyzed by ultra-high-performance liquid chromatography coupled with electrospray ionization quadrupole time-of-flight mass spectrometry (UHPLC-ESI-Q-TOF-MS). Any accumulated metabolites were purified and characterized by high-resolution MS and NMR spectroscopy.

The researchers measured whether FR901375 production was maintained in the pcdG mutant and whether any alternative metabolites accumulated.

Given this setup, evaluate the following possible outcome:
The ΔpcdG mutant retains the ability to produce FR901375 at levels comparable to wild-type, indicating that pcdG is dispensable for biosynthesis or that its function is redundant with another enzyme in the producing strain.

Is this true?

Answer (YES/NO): NO